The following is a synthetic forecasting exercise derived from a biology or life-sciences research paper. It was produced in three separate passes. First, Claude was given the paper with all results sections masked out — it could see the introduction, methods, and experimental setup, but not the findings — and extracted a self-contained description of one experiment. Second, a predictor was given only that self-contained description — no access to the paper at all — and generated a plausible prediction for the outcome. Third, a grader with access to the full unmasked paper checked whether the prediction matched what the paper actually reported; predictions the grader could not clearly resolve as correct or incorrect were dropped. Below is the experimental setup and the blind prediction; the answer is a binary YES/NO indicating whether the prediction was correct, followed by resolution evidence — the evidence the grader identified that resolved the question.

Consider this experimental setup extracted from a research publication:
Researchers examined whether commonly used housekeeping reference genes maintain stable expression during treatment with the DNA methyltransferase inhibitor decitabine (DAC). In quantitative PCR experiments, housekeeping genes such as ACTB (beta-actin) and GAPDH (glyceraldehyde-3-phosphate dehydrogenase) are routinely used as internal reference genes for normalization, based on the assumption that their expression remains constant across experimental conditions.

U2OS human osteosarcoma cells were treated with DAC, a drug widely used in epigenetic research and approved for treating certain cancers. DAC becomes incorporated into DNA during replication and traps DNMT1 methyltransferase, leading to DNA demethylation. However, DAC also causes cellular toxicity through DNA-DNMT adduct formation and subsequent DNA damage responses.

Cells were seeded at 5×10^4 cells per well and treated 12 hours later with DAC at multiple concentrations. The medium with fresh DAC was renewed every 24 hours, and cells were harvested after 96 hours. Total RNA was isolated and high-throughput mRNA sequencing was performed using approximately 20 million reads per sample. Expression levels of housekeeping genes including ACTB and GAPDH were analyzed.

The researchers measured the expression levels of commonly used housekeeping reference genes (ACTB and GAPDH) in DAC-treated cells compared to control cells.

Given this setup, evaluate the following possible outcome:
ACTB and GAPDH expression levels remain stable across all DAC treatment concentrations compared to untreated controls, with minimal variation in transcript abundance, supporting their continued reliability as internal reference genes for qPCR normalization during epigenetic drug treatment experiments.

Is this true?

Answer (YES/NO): NO